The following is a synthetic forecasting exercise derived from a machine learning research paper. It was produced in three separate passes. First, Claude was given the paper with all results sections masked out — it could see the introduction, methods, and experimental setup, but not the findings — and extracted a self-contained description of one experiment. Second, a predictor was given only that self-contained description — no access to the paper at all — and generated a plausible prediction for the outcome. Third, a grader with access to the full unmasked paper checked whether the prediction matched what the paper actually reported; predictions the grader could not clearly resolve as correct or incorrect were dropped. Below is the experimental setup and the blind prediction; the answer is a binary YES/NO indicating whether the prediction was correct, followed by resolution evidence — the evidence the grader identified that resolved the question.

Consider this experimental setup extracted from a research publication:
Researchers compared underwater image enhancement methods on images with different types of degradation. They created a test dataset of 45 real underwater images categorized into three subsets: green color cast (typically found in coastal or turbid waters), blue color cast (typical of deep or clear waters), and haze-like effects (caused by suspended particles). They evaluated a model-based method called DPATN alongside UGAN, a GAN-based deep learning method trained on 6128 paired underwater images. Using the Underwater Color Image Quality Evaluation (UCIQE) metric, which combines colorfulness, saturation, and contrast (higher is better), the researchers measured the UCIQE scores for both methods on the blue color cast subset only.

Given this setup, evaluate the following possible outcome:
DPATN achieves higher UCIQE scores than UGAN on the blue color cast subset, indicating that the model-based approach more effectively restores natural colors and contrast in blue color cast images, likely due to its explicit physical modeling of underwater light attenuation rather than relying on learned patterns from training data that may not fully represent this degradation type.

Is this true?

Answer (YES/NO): YES